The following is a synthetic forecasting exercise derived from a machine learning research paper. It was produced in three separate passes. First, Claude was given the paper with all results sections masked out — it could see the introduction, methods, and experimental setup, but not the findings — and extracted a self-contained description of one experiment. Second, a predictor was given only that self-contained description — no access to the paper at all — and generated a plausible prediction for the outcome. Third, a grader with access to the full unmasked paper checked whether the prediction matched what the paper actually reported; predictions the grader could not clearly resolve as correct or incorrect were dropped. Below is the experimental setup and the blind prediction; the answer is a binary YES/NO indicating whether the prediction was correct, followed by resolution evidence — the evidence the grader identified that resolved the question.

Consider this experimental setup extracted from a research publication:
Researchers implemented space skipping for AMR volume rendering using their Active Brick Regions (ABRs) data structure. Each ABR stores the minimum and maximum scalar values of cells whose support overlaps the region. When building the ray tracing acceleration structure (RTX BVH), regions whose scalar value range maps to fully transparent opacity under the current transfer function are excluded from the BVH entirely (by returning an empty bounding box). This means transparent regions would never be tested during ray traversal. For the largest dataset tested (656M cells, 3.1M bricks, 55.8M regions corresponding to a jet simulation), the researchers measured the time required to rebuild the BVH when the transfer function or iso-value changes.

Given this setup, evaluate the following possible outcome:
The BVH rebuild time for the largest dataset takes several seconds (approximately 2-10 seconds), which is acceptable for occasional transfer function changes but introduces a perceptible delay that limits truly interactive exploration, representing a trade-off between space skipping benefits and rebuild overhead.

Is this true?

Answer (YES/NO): NO